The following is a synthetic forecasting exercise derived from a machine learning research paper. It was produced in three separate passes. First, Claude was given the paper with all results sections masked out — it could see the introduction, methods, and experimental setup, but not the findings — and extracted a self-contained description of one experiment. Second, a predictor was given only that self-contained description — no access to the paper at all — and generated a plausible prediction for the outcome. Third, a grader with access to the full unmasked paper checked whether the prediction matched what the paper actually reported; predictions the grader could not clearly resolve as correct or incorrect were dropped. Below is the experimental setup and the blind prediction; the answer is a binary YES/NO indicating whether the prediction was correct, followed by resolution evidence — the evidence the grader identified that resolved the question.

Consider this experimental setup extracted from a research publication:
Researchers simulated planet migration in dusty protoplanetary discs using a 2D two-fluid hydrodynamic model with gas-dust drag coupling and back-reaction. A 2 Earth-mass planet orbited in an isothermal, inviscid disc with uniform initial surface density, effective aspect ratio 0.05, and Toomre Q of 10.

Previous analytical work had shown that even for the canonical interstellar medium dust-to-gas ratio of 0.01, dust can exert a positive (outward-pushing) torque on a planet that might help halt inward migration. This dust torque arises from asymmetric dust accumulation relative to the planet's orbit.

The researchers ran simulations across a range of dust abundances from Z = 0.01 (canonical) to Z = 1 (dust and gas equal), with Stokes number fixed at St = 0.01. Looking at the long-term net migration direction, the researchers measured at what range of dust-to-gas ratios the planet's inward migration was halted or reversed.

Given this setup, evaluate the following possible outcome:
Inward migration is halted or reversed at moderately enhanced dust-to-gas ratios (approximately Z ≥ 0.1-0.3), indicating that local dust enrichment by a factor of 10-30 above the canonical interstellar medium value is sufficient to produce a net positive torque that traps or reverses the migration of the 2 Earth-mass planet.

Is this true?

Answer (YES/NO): NO